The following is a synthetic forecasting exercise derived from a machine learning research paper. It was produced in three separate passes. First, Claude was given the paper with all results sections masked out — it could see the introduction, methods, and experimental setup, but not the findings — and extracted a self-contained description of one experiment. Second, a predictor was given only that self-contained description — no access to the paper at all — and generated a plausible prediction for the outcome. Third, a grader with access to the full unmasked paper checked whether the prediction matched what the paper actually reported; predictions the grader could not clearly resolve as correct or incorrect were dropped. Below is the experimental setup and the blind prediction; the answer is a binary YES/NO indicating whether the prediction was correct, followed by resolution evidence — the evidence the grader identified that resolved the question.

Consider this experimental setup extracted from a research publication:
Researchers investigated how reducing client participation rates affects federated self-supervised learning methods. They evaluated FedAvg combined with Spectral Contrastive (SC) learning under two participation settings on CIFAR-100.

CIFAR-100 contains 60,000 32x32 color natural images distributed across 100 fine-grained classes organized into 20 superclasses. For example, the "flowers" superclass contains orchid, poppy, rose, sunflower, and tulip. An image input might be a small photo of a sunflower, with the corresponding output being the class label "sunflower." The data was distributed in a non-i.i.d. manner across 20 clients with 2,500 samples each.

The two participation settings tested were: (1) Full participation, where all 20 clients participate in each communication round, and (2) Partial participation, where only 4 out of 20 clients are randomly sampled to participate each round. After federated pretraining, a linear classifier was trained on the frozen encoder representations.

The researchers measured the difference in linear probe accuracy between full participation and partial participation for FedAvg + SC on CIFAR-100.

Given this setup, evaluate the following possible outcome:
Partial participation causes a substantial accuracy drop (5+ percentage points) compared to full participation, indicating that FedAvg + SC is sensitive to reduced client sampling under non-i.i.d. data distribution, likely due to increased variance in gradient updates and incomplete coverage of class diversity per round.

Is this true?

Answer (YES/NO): YES